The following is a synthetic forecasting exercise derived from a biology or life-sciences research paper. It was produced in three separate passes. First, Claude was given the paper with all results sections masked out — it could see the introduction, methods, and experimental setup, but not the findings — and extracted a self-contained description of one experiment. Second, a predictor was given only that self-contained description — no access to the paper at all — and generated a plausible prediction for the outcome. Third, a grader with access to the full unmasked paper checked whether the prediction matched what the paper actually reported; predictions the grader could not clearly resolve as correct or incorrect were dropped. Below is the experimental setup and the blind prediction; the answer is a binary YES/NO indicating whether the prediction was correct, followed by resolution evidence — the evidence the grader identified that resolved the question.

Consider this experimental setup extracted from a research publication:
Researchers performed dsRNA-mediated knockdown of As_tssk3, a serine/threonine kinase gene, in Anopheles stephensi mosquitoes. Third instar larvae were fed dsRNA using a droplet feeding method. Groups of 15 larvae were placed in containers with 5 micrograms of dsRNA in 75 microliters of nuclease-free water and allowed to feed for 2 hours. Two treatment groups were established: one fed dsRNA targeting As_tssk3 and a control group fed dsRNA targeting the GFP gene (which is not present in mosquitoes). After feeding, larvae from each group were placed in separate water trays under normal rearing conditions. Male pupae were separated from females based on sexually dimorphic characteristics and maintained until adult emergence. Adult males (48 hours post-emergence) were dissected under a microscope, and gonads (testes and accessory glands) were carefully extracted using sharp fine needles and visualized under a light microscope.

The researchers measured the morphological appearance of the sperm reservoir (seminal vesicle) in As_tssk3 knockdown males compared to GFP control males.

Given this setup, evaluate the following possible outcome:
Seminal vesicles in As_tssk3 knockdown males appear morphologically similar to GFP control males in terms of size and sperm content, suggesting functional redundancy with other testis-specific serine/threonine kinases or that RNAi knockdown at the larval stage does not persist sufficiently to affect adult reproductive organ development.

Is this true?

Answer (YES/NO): NO